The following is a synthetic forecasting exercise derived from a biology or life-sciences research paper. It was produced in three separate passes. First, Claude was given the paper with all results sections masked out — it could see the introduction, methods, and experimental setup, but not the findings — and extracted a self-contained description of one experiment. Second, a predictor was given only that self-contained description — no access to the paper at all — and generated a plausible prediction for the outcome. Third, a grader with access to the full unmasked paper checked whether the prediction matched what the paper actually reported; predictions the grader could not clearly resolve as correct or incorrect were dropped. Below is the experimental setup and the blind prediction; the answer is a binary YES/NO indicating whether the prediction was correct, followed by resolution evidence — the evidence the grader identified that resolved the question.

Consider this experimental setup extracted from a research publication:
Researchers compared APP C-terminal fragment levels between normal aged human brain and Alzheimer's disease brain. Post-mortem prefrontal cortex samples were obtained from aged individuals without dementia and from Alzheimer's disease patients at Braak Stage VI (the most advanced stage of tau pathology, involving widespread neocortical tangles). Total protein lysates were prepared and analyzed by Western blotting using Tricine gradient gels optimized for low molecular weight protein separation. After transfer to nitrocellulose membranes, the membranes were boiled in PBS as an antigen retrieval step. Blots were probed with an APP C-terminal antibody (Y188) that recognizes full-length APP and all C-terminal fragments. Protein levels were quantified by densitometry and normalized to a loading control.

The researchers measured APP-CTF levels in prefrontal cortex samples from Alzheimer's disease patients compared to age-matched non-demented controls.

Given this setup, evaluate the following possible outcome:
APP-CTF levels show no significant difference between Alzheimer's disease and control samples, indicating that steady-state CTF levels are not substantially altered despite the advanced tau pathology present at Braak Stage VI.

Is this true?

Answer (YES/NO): YES